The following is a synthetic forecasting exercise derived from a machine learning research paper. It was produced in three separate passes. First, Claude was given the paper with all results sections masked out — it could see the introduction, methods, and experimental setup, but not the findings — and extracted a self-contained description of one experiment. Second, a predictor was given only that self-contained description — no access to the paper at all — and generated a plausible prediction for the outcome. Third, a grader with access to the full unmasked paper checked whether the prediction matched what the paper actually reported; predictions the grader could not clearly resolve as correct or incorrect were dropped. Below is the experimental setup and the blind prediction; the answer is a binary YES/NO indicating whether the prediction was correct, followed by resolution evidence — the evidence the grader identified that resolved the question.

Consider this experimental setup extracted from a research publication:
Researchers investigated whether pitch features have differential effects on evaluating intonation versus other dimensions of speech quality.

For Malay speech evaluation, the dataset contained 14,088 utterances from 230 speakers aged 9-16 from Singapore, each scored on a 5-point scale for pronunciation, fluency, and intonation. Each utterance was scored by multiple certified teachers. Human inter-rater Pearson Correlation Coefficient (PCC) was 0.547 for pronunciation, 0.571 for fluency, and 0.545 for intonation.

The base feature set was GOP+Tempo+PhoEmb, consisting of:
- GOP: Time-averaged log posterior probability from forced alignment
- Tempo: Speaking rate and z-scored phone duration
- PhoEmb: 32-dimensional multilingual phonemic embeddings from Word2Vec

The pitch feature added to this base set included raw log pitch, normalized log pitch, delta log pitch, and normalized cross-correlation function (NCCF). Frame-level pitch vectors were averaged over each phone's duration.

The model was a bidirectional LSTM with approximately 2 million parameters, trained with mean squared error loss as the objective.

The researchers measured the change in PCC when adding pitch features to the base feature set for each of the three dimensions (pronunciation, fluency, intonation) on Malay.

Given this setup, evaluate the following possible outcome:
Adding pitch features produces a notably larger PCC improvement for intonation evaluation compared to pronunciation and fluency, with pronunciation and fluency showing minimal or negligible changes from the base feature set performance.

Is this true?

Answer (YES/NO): NO